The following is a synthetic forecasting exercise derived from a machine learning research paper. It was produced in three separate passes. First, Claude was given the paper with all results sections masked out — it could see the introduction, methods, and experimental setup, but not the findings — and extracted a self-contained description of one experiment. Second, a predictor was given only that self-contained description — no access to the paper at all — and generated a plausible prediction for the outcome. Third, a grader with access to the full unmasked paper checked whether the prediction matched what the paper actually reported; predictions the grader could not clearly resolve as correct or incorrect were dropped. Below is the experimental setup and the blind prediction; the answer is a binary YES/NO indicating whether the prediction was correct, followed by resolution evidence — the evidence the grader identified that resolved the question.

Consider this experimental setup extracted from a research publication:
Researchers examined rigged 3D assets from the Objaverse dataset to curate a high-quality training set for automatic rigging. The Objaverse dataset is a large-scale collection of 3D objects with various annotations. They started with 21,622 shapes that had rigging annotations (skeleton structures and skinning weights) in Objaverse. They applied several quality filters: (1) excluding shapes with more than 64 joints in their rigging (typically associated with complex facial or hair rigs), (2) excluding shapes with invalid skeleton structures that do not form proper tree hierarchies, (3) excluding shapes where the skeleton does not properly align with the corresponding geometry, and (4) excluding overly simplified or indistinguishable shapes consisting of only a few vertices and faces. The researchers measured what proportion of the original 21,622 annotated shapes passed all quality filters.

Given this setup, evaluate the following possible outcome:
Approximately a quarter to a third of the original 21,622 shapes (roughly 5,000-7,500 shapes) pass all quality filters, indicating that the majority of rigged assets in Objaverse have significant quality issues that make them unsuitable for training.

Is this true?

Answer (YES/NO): NO